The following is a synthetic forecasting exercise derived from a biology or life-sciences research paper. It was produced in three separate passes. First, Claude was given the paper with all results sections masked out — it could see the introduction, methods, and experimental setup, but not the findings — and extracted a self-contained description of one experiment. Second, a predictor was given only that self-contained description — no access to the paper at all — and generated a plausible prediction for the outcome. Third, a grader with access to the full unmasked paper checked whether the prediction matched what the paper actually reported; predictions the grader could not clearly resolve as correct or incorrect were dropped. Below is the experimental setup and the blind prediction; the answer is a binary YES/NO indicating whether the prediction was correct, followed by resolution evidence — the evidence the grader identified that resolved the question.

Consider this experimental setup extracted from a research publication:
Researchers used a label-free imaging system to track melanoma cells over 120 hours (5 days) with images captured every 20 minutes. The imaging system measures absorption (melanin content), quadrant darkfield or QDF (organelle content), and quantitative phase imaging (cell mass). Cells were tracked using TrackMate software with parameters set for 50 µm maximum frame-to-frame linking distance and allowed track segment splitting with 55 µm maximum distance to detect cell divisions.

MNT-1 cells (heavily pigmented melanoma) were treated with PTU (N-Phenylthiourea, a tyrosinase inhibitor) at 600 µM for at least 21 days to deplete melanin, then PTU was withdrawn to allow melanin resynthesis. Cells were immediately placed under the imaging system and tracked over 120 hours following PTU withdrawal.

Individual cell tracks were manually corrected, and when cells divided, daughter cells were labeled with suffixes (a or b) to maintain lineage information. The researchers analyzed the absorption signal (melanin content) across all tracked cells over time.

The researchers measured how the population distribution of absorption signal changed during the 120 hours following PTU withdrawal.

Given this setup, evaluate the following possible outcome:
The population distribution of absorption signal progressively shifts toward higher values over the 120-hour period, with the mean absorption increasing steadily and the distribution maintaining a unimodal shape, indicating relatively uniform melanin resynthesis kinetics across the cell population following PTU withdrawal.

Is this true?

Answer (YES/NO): NO